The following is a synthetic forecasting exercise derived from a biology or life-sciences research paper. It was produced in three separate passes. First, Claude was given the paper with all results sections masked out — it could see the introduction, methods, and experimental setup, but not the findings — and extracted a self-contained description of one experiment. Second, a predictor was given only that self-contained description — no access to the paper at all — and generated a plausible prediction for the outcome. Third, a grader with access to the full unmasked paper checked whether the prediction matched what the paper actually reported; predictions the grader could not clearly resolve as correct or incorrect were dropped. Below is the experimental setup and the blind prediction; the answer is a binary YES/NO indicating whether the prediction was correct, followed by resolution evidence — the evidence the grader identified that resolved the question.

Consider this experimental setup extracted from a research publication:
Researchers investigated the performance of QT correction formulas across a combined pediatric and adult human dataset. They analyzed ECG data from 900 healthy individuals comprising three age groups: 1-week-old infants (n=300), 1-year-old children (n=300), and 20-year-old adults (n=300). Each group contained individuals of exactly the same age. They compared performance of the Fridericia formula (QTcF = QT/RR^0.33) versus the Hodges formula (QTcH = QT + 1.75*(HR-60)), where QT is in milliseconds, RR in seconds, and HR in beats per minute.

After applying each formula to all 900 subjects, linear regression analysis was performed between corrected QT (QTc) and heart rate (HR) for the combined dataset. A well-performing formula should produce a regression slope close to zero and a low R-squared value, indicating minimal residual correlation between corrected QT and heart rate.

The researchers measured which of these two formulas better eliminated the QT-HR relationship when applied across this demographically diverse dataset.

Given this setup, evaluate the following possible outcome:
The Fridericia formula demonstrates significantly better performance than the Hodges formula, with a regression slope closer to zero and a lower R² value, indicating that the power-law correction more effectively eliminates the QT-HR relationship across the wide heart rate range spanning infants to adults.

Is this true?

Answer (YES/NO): NO